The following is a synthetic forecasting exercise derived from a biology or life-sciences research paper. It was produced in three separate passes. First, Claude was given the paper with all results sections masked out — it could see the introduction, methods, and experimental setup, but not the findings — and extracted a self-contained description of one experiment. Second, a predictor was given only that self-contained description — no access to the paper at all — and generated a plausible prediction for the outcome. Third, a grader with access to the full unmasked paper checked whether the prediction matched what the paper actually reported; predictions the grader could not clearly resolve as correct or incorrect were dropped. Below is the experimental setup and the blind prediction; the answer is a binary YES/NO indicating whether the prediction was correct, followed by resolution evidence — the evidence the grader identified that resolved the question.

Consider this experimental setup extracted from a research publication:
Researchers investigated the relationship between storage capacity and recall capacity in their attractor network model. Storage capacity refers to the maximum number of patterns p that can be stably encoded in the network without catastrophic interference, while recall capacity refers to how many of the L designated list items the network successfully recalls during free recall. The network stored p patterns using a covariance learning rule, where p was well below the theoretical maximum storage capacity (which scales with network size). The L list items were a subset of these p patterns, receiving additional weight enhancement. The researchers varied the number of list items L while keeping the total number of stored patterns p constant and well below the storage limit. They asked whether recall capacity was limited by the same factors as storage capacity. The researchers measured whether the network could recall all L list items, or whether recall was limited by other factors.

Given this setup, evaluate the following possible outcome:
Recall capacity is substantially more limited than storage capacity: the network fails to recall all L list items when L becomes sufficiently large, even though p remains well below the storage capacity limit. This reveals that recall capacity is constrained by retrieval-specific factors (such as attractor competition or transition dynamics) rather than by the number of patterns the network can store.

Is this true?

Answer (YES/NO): YES